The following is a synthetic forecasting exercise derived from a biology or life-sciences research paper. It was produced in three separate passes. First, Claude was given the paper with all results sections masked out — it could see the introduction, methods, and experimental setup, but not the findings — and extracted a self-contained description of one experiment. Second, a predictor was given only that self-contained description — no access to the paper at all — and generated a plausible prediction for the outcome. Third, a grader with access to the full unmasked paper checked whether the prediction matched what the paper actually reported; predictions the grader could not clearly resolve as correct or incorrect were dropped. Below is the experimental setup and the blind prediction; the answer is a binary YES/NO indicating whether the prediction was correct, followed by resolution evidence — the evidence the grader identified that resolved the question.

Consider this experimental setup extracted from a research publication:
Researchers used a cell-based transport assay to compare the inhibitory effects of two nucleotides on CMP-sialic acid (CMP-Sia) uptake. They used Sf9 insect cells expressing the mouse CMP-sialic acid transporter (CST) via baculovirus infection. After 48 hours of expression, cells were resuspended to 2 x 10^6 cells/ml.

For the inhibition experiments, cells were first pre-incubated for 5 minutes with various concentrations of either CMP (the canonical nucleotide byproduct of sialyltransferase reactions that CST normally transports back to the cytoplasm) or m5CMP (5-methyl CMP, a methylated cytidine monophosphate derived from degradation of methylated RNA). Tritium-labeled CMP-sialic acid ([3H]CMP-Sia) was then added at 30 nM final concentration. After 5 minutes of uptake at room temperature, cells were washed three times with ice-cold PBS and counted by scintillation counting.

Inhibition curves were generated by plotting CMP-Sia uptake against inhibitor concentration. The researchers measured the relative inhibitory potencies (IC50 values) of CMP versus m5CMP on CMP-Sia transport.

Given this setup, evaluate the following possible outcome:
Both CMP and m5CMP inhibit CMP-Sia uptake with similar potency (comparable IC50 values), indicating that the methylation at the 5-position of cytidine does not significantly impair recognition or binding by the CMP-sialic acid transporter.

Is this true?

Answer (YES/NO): NO